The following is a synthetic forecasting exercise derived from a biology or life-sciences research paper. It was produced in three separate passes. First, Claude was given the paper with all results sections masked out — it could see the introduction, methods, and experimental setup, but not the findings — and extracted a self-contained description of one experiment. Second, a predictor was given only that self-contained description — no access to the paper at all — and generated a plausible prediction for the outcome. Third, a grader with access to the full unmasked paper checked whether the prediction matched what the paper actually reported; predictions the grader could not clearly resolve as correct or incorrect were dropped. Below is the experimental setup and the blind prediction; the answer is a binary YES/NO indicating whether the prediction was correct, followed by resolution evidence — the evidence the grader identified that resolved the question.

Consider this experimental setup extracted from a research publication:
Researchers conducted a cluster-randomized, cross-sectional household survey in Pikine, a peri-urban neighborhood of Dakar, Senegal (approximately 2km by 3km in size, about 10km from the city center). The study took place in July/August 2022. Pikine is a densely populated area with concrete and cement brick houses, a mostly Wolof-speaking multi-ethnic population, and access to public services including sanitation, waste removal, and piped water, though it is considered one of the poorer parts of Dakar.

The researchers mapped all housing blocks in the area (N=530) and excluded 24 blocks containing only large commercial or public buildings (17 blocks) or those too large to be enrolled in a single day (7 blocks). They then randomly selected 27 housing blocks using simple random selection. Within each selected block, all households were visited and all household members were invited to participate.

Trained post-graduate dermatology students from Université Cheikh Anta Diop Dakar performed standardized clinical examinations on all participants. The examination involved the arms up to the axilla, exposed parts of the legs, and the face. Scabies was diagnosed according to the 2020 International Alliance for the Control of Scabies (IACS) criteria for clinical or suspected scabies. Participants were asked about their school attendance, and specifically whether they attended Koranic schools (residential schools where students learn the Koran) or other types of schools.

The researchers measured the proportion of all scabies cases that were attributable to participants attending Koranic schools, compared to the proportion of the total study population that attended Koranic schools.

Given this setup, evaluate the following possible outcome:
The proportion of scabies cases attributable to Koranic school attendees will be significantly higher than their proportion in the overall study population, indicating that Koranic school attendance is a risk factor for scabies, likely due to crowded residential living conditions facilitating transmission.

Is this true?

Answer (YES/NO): YES